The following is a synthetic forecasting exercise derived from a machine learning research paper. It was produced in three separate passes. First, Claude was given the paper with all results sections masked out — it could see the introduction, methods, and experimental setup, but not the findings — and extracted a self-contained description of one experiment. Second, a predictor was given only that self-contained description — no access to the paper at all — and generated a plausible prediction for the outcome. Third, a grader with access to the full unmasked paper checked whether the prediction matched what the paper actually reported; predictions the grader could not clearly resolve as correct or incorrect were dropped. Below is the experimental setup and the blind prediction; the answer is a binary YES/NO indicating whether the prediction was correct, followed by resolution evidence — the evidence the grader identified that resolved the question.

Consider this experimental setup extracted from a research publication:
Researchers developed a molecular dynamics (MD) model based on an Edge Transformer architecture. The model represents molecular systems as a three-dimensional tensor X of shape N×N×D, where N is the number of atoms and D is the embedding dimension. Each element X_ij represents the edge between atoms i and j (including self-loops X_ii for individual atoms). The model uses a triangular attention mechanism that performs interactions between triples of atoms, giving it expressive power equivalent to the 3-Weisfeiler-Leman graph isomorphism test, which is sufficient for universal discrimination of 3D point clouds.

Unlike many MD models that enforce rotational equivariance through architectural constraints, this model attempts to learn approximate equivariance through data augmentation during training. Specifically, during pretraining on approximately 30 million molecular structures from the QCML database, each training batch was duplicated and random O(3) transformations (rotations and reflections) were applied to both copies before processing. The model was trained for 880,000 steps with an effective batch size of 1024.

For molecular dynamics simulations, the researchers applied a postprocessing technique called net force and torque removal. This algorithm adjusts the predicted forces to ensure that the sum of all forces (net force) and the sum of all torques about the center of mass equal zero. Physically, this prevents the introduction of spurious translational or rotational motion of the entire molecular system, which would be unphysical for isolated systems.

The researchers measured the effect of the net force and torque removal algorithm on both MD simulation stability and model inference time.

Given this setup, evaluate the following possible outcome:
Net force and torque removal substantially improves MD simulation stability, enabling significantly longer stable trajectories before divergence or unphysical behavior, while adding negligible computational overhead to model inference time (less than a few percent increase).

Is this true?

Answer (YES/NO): NO